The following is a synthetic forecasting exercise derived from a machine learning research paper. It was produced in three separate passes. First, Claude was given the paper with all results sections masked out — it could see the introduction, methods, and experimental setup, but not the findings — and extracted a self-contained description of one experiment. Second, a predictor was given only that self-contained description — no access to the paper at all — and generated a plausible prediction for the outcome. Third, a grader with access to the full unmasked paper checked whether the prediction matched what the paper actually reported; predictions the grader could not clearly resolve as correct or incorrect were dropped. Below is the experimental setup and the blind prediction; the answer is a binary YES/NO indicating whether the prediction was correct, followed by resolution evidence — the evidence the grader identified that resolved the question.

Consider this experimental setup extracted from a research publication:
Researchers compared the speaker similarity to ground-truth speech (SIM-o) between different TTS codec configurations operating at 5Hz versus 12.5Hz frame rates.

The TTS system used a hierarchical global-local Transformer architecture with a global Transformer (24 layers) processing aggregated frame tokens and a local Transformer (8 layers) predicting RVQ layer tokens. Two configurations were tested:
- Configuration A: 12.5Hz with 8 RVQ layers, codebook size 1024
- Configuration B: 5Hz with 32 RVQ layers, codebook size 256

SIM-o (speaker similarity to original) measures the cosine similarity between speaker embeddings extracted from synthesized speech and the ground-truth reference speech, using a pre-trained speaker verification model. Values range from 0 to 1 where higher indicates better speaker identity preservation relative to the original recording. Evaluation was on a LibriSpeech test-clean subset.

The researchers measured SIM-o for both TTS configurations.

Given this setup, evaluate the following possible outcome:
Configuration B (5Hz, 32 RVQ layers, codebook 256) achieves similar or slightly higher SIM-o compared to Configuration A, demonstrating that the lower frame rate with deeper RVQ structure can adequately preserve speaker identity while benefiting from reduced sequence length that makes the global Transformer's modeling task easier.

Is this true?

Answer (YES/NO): NO